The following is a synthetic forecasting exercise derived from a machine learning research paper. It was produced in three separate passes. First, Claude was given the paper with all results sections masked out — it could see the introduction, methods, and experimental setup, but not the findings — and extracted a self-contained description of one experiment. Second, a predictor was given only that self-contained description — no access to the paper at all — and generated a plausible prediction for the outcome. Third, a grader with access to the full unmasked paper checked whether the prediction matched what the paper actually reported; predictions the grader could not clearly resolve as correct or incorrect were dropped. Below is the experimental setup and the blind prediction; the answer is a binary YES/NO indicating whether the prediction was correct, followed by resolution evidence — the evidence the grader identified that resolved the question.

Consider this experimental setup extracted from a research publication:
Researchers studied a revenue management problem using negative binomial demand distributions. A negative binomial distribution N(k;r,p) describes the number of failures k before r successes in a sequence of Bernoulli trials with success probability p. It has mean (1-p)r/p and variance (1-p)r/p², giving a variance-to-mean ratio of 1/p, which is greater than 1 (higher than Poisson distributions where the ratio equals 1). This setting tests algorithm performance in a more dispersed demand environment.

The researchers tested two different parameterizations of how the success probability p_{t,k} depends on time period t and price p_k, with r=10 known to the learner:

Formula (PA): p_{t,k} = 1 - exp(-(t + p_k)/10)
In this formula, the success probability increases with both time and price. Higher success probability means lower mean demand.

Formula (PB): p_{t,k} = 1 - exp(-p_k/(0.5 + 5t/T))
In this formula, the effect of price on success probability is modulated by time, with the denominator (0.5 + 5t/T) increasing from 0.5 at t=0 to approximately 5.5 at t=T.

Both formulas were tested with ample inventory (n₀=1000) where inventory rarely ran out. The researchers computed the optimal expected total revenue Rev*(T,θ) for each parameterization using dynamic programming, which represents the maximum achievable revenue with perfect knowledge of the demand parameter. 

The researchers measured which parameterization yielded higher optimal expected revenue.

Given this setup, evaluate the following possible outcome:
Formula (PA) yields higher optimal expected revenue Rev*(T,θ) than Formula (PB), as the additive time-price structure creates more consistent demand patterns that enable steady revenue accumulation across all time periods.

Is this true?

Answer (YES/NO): YES